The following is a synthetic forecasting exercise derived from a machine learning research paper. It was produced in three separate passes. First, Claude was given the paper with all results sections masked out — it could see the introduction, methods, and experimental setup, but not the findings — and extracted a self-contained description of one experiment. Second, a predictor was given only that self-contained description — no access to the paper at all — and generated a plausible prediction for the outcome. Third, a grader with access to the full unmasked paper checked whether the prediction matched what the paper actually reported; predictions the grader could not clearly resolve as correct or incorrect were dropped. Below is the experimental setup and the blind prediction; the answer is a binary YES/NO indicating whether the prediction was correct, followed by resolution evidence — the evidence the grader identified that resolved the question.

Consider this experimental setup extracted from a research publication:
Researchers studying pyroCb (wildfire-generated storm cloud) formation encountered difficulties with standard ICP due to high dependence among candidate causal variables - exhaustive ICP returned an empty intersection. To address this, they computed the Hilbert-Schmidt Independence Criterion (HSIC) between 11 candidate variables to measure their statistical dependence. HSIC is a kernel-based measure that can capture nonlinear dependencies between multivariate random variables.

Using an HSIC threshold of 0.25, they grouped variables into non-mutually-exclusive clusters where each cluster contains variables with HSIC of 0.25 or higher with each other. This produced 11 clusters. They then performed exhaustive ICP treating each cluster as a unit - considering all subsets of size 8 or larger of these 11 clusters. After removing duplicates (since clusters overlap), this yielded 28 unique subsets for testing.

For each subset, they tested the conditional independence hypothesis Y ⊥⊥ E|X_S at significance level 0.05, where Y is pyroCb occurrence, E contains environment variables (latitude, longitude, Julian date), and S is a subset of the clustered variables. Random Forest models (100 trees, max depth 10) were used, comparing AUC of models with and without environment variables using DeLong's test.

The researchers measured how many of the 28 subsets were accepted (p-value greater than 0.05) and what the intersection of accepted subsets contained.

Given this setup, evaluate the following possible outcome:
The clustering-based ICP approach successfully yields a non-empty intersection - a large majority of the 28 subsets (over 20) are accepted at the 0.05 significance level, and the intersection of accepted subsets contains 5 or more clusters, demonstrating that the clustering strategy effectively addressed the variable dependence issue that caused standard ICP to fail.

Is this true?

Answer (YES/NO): NO